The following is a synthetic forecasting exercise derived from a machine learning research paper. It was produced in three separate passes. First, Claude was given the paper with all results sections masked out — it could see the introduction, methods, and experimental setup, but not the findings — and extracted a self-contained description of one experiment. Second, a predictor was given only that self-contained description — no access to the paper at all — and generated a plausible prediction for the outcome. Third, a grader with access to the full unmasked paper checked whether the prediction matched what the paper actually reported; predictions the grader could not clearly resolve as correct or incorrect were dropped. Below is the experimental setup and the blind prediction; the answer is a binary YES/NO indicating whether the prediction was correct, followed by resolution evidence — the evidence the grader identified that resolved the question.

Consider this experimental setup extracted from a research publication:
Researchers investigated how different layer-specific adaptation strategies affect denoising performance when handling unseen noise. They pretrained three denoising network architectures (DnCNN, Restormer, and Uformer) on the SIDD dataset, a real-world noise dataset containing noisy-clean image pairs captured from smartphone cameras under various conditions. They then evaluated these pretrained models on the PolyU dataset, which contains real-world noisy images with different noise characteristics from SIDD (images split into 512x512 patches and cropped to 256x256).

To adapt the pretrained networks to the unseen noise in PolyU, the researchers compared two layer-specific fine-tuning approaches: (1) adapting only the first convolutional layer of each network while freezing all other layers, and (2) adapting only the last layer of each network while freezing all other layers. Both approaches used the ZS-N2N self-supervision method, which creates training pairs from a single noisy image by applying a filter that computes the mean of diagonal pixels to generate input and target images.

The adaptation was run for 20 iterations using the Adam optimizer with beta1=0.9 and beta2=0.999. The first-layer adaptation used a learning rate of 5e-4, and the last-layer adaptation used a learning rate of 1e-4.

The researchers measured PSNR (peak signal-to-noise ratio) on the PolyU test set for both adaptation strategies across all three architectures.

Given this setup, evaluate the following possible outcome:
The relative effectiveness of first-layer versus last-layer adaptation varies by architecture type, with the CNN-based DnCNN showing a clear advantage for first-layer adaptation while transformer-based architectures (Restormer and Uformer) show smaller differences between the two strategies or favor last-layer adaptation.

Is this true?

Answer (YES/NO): NO